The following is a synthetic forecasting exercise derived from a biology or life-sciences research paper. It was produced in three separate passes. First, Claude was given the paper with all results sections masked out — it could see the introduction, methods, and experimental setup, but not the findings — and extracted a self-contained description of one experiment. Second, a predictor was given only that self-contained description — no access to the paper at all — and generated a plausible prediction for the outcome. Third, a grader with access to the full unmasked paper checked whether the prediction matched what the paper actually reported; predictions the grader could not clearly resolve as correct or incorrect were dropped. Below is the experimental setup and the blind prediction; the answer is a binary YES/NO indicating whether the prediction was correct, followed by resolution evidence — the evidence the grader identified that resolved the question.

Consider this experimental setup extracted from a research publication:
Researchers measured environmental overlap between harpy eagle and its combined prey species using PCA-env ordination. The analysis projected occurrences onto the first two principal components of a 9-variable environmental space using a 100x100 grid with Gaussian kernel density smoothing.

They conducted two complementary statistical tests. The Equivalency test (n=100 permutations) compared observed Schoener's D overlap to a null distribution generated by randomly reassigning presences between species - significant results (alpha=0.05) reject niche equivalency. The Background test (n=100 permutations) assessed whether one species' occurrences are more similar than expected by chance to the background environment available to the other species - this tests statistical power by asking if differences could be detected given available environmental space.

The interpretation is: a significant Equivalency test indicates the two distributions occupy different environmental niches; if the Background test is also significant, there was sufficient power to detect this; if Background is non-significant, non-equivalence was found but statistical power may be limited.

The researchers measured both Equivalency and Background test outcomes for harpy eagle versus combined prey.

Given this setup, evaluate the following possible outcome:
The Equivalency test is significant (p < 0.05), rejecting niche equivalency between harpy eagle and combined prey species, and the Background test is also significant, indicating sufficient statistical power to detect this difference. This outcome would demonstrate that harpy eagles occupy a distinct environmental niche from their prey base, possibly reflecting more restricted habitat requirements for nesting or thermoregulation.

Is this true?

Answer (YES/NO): NO